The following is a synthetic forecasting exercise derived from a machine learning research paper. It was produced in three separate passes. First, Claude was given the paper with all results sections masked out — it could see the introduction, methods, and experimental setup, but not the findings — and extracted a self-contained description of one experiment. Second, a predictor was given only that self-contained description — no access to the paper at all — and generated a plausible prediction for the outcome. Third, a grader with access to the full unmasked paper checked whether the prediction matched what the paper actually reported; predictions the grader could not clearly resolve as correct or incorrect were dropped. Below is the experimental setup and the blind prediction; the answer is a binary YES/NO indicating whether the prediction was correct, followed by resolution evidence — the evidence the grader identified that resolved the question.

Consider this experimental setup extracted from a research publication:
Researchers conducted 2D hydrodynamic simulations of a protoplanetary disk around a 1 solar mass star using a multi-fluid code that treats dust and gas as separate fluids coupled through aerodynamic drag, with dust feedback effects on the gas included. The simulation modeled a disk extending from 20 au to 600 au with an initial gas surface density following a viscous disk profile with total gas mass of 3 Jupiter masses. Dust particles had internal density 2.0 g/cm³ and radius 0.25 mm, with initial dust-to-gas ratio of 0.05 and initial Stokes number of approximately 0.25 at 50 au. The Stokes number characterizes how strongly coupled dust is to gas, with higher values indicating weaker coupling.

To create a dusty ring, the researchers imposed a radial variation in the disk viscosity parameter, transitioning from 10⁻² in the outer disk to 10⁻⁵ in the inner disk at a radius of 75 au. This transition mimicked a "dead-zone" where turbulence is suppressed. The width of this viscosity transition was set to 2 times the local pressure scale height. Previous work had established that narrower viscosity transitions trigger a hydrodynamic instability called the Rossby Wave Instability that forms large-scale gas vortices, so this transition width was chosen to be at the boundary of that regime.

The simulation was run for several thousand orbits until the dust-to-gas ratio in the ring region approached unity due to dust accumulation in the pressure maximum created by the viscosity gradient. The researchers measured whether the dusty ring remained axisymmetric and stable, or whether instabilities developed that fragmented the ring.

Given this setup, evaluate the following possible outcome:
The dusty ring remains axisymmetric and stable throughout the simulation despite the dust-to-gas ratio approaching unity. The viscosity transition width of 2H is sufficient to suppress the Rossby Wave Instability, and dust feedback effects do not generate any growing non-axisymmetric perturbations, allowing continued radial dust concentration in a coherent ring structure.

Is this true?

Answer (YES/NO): NO